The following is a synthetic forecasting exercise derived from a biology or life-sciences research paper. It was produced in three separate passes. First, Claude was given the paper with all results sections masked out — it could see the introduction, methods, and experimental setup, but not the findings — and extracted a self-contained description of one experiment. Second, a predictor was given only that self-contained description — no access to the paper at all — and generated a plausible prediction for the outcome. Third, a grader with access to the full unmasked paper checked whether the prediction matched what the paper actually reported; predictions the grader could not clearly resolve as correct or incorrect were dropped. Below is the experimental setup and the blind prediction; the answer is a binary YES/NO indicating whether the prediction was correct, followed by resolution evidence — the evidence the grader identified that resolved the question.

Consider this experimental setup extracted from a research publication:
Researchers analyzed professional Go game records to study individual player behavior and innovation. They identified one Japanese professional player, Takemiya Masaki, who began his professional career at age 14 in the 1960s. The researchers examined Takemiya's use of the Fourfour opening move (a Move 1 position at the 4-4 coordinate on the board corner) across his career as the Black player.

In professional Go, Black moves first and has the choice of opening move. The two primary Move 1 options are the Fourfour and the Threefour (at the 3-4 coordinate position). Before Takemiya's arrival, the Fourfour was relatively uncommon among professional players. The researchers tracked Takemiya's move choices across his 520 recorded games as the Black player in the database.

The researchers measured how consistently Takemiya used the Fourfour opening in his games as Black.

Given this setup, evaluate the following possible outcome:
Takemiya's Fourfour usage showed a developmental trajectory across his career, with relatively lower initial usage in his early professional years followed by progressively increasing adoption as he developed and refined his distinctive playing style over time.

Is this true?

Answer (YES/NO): NO